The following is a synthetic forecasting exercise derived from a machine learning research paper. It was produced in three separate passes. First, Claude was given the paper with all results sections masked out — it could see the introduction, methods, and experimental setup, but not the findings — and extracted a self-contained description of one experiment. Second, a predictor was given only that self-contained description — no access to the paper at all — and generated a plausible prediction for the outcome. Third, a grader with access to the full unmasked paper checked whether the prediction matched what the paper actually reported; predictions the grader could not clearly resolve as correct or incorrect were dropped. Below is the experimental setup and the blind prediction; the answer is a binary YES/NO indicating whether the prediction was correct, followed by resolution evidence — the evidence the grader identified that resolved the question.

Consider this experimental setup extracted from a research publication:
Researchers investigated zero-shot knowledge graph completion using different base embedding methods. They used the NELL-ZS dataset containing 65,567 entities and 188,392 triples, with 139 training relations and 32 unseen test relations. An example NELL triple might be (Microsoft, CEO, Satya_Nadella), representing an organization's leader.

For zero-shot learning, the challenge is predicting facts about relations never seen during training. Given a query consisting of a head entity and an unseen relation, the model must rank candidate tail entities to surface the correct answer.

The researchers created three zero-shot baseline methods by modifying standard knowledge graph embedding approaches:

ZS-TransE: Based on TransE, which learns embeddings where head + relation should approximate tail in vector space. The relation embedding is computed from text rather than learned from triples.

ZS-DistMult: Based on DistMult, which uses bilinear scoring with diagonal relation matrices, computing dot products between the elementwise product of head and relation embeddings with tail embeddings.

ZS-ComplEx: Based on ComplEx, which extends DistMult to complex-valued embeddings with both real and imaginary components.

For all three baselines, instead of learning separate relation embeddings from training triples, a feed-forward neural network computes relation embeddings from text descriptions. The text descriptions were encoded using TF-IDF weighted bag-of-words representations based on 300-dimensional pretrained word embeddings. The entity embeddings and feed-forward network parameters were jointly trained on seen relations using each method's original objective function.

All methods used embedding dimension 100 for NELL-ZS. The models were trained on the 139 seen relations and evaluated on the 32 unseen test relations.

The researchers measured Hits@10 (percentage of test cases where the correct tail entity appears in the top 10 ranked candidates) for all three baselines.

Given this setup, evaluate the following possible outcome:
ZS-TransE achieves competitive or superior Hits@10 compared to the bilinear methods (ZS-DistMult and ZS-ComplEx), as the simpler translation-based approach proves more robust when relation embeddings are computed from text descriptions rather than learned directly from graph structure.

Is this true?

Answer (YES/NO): NO